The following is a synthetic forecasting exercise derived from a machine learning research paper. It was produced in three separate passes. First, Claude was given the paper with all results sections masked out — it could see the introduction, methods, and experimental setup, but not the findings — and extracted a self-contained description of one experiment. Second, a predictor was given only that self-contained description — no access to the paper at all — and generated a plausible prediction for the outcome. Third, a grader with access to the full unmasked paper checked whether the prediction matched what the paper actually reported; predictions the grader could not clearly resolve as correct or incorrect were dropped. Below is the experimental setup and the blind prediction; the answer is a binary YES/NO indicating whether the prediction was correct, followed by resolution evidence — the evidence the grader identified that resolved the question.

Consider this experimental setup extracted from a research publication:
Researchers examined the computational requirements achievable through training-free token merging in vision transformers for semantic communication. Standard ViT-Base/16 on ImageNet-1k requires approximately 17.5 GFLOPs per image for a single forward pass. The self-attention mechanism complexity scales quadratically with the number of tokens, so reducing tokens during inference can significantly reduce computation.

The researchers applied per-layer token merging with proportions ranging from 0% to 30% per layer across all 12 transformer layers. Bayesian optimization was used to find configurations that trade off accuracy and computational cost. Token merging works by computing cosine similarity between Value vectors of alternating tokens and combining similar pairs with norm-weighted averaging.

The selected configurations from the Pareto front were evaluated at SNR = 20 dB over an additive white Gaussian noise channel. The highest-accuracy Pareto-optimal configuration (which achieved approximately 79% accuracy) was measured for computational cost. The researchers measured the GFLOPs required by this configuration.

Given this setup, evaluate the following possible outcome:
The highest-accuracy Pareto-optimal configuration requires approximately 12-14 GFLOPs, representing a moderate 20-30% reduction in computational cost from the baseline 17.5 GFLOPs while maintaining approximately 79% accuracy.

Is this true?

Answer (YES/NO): NO